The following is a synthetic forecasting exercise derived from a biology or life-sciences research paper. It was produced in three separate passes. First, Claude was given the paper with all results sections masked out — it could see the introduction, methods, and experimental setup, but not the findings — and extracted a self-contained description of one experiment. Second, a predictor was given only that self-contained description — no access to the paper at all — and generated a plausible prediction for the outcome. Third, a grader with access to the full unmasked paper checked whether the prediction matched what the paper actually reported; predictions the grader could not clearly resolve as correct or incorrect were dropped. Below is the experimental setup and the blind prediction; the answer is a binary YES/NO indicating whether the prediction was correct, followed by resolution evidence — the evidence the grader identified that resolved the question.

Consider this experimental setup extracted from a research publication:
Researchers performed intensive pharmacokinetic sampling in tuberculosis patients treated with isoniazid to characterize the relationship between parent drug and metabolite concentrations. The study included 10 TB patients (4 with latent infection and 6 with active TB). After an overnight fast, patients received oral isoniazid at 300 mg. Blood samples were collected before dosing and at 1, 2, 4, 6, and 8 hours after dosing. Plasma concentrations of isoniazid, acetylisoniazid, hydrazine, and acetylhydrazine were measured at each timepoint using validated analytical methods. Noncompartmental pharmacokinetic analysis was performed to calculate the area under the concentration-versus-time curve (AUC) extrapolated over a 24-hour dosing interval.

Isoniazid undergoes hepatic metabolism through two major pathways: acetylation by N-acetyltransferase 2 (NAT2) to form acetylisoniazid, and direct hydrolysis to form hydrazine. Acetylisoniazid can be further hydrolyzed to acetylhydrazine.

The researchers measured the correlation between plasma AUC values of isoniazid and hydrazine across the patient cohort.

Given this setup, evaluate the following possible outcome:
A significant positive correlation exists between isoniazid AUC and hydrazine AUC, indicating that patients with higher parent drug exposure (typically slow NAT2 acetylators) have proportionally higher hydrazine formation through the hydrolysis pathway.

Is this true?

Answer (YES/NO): YES